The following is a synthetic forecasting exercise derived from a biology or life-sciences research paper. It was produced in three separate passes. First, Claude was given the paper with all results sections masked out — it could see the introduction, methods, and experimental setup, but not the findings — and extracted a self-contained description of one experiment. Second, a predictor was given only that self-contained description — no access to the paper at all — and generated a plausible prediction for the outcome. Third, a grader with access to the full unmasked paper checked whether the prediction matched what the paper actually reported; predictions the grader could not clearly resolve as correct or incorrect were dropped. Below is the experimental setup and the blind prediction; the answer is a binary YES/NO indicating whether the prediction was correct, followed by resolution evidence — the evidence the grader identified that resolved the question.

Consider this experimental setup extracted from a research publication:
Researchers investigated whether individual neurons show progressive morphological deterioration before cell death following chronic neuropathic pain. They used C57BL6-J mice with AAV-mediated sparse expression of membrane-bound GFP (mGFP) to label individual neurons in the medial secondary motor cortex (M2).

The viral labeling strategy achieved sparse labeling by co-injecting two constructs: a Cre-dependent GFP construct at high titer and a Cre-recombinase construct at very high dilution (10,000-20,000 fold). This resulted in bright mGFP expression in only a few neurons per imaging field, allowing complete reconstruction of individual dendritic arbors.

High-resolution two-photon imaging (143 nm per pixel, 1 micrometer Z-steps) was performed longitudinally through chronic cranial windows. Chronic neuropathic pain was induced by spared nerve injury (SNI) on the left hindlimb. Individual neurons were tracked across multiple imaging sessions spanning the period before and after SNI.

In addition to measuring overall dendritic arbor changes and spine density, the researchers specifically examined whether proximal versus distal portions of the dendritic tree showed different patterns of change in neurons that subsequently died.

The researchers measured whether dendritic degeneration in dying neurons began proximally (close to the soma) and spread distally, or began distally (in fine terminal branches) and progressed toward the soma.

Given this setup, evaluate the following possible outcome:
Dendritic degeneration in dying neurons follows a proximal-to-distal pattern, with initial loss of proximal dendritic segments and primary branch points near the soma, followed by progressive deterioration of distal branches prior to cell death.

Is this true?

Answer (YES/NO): NO